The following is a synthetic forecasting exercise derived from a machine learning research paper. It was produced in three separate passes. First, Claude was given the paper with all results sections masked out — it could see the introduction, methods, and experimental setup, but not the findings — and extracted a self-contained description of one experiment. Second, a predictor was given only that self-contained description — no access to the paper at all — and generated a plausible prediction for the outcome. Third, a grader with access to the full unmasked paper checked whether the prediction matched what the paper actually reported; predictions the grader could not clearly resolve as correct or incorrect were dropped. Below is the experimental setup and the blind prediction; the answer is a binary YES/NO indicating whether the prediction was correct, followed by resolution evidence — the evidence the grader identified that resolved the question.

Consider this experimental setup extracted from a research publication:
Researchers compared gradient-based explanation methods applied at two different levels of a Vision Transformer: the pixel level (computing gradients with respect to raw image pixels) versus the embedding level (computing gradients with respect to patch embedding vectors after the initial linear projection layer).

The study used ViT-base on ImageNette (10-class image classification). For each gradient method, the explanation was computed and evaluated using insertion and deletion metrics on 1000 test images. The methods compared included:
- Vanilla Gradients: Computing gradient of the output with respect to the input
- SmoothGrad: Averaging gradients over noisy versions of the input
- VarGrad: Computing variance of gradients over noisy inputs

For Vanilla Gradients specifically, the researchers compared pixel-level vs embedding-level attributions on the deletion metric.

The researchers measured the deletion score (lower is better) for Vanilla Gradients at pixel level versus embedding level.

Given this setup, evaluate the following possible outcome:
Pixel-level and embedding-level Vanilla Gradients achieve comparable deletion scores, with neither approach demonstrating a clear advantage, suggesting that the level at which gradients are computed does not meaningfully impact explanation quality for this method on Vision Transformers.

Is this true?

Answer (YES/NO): NO